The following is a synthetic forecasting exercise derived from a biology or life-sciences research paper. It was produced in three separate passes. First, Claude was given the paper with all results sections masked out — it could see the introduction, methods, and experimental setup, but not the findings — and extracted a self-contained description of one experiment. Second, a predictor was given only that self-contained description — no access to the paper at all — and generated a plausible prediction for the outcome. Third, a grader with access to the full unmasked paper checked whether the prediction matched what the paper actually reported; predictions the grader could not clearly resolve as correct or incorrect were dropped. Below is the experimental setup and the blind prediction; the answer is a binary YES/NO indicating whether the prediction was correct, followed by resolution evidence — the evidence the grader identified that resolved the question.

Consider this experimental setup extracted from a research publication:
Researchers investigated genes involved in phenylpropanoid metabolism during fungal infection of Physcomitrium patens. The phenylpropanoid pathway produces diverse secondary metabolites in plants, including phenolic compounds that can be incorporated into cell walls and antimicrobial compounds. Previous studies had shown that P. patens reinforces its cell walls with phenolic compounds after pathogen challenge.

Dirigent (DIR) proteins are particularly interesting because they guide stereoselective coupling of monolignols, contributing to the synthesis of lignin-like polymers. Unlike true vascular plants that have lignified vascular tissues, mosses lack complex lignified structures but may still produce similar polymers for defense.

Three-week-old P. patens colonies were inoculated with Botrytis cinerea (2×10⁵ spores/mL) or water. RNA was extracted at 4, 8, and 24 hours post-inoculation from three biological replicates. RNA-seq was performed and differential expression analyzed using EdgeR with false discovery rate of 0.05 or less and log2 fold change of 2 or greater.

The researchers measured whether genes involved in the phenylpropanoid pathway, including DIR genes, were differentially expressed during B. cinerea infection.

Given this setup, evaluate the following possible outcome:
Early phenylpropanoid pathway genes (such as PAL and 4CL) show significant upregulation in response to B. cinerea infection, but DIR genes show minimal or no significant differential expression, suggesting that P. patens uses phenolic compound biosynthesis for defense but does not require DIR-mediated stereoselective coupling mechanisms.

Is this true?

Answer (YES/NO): NO